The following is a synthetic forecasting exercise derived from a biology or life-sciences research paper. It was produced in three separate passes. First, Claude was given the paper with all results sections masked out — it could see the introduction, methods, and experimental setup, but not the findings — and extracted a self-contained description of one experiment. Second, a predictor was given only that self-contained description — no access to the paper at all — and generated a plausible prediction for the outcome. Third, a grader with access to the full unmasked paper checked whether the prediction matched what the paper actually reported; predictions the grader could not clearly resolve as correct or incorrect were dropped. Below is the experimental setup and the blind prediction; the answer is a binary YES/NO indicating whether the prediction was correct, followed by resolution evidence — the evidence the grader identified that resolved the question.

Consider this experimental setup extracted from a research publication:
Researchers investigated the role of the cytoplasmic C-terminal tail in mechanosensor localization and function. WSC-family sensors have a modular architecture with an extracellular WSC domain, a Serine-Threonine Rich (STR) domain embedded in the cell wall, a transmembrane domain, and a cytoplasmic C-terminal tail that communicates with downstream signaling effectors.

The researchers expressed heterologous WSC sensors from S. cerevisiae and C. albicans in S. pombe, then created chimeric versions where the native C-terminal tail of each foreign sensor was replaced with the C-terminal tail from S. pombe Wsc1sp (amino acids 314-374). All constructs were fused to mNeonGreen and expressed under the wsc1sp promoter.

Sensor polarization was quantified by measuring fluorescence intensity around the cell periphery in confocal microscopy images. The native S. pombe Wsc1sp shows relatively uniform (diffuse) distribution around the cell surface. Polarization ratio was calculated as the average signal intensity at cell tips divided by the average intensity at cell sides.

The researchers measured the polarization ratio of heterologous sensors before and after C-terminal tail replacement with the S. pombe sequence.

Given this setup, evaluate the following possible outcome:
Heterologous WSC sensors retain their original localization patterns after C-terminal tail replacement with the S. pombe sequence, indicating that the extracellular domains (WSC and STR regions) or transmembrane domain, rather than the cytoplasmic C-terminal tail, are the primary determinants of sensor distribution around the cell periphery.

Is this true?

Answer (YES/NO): NO